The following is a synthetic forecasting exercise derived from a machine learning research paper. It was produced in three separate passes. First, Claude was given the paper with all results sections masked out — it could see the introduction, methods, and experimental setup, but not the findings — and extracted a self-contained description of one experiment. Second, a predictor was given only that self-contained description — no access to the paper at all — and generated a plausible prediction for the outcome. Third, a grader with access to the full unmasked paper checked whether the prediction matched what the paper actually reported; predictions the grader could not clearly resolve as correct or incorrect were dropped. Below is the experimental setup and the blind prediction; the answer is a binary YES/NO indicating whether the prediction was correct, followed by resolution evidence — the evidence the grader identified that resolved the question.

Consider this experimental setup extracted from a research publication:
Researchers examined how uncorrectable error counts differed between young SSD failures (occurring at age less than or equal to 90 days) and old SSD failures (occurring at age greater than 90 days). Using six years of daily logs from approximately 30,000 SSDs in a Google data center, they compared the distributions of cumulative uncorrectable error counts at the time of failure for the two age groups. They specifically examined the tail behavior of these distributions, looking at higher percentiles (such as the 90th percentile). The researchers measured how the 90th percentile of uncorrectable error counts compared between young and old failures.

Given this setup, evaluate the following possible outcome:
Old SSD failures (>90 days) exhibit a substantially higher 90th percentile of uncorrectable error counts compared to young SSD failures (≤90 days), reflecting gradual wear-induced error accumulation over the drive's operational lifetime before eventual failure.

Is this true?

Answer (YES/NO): NO